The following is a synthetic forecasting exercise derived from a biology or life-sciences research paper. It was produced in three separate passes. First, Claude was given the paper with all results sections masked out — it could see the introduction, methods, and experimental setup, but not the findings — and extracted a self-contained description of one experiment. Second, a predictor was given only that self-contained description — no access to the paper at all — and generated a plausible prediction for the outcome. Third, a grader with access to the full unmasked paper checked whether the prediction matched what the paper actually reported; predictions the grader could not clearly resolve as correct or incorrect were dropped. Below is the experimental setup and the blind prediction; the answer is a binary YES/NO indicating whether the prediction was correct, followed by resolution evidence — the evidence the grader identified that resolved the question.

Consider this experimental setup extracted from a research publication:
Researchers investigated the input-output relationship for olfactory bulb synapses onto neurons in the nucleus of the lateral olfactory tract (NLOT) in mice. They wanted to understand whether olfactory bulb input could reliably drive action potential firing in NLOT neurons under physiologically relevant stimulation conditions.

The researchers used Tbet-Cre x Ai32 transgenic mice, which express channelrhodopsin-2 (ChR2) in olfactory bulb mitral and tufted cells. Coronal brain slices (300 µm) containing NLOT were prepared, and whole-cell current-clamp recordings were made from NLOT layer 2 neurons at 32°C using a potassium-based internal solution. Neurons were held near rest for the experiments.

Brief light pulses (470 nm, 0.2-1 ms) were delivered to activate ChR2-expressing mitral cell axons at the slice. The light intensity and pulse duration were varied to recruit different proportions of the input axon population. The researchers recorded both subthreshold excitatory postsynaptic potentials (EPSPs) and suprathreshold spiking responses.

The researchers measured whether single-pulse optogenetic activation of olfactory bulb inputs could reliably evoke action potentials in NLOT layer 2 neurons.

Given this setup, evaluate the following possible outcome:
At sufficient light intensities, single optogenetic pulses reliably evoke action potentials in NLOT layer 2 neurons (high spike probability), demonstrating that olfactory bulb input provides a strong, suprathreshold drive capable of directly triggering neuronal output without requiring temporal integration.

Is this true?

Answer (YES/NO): NO